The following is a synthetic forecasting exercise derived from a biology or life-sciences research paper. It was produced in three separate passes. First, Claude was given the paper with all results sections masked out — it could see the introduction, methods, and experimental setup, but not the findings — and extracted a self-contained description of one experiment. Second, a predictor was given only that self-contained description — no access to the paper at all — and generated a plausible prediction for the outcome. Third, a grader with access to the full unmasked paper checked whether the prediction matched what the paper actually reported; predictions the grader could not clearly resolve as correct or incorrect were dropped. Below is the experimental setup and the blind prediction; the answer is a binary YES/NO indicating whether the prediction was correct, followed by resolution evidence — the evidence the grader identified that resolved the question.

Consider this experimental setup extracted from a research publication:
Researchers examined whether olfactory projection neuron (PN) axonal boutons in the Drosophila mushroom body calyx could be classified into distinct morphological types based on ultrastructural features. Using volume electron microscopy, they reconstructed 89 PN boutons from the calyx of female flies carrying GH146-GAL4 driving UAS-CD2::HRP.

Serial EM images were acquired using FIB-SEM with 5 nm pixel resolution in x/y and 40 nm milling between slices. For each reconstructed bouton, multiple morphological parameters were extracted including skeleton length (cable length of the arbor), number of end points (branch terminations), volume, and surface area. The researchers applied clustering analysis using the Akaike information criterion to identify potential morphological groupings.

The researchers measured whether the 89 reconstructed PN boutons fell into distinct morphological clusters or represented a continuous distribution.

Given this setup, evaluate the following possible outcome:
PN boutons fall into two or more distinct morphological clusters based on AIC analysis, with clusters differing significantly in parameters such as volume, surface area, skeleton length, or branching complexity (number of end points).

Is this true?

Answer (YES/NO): YES